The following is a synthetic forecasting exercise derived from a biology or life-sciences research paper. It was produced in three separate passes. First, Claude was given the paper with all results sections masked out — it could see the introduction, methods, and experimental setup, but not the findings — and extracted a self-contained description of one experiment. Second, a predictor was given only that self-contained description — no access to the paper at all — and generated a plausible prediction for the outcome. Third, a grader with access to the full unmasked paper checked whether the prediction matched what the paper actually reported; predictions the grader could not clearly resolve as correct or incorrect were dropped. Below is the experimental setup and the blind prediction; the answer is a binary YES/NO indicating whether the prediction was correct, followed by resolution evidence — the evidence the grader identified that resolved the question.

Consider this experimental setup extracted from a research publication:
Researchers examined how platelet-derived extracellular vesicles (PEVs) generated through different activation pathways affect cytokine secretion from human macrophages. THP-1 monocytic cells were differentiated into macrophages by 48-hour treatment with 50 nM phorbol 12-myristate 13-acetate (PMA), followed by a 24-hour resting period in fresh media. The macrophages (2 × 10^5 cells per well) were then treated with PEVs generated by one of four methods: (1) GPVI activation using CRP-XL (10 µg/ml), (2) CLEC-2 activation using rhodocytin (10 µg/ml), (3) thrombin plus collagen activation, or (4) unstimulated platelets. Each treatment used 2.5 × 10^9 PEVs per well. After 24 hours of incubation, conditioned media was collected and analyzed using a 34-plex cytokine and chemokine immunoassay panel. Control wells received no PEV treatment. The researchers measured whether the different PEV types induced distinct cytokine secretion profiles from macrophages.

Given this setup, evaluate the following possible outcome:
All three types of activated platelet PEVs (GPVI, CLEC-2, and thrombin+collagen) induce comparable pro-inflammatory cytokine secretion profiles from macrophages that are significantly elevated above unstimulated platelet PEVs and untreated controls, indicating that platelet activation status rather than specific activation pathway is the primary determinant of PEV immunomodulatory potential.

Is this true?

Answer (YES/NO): NO